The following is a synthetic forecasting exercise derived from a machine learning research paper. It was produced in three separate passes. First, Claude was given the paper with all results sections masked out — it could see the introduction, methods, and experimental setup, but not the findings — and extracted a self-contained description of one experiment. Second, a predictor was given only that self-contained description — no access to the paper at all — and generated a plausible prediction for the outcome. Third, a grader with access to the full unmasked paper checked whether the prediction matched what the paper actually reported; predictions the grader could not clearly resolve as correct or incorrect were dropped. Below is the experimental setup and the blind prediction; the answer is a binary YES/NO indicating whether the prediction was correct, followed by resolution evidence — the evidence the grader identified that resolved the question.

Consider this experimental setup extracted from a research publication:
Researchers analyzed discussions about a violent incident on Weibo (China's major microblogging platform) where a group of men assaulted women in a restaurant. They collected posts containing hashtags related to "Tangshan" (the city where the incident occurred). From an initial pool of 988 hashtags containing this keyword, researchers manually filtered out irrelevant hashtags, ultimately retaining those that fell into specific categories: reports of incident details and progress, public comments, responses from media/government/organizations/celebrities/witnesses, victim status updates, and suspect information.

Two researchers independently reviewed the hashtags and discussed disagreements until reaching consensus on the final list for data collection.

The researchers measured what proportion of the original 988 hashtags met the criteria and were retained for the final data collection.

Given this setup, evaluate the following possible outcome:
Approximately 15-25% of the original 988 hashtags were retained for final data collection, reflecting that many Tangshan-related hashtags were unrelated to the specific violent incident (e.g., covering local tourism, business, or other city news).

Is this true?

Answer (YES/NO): NO